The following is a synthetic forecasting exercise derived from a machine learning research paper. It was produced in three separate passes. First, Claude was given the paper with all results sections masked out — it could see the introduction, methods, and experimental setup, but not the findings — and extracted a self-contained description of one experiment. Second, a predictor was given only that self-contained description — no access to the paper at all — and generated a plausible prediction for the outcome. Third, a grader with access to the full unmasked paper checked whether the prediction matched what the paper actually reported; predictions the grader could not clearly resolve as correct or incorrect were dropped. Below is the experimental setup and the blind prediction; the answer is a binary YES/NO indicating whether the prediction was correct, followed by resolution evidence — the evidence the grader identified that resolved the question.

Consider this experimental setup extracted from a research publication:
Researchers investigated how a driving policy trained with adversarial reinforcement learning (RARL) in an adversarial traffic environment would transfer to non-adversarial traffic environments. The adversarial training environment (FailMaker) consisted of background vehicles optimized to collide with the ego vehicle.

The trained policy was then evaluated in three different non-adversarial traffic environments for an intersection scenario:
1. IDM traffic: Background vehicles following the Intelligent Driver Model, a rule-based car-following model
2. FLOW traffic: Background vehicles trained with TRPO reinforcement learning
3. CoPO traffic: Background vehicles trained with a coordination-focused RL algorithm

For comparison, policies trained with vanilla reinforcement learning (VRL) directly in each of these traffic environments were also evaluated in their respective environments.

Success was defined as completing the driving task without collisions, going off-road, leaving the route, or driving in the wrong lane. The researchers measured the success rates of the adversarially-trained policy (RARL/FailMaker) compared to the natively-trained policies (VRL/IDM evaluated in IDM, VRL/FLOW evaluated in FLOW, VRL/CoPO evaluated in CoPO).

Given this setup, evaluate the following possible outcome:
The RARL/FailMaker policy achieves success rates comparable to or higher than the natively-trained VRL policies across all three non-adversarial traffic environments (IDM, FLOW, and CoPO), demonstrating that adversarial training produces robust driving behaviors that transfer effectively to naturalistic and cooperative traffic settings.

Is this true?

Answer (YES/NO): NO